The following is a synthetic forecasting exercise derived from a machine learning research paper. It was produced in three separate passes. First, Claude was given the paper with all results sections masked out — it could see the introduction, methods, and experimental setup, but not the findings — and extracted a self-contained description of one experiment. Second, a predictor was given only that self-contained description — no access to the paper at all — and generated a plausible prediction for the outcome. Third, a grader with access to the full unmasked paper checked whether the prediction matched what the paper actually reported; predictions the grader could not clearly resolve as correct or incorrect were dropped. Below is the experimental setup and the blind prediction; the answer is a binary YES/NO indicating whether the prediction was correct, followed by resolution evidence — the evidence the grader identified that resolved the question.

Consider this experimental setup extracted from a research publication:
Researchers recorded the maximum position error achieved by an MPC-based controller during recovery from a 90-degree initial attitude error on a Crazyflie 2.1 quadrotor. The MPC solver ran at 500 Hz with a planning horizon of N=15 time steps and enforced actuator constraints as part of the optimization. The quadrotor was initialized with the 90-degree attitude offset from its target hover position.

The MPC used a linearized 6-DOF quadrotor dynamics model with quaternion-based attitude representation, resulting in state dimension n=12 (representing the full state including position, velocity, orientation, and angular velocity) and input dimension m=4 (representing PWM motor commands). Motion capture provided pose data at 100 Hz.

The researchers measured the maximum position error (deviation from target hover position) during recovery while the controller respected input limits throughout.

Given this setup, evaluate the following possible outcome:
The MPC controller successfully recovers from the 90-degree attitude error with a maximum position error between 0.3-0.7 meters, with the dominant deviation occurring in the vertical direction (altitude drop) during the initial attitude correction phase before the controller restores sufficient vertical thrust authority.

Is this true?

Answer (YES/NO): NO